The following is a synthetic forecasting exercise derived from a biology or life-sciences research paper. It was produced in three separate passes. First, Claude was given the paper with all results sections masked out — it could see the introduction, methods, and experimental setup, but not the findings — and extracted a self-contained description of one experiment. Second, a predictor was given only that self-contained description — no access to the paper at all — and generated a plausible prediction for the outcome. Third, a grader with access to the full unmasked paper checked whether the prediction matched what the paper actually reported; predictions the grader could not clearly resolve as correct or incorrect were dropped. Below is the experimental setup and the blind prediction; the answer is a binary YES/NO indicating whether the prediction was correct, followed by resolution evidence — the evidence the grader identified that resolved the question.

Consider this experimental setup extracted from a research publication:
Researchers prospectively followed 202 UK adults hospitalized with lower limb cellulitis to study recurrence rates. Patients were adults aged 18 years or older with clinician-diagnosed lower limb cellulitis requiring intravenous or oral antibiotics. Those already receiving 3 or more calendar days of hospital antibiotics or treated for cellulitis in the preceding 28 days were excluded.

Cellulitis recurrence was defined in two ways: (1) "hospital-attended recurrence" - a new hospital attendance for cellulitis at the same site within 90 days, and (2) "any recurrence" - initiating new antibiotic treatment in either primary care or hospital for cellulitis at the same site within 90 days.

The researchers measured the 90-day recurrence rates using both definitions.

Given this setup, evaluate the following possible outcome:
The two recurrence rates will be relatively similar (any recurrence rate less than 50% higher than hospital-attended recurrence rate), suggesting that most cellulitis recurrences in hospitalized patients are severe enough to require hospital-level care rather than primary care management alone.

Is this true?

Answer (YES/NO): NO